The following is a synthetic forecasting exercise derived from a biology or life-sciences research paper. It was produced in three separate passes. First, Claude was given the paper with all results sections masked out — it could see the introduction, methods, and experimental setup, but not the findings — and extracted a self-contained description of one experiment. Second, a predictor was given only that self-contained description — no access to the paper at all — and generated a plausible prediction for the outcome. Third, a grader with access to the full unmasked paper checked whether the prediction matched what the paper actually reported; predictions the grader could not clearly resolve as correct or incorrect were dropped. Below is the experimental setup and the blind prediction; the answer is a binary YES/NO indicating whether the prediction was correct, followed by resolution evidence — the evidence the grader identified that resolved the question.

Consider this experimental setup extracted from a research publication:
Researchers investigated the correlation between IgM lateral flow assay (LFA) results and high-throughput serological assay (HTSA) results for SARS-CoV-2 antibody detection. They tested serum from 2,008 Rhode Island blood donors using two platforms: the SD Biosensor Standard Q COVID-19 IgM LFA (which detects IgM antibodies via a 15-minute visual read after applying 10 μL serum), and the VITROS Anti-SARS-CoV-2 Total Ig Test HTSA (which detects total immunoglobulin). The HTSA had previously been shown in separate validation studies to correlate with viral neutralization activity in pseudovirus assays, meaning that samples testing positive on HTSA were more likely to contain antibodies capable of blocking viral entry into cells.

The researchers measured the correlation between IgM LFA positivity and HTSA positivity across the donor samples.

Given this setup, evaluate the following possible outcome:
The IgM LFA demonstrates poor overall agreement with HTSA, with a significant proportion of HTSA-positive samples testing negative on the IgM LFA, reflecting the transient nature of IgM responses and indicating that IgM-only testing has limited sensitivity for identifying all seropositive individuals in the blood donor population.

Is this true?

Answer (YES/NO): NO